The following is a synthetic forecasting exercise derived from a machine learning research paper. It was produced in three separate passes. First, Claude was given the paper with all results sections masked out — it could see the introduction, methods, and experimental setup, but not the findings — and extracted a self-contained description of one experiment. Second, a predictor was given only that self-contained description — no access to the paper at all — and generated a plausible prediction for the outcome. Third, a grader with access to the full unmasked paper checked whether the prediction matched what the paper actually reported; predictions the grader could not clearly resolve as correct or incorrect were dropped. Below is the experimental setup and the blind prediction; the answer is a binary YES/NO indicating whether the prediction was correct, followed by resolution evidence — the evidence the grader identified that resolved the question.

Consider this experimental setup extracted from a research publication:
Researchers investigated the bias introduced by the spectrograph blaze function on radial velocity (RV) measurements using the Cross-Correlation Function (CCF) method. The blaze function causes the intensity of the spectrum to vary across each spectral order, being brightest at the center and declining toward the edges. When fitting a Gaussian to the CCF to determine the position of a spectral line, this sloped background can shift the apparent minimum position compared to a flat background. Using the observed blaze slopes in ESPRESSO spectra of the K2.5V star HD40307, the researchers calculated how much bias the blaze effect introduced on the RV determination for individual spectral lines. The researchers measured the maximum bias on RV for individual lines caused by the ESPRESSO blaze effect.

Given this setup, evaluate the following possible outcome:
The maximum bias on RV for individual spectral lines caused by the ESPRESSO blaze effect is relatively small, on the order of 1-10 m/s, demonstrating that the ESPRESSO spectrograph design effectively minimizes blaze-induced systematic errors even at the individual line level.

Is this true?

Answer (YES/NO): NO